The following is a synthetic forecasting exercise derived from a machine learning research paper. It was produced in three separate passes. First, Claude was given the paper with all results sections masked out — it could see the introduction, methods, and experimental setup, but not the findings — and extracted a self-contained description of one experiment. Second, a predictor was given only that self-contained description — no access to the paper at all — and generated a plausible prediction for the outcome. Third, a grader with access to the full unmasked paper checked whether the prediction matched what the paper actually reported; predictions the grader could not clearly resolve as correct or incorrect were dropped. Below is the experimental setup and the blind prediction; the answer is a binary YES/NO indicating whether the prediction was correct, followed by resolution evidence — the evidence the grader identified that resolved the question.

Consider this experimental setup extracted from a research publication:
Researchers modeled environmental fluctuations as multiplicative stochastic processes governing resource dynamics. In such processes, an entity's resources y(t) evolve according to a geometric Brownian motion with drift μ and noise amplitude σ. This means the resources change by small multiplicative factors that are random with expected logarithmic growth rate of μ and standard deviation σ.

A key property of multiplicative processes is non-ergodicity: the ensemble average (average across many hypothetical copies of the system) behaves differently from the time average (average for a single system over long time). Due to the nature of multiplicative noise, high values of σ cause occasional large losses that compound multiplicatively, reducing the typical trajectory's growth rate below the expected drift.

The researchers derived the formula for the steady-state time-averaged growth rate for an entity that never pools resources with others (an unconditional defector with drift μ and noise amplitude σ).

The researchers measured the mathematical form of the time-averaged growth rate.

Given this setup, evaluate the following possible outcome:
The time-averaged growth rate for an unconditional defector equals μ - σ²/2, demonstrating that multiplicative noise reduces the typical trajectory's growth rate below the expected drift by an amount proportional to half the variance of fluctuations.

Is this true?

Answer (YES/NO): YES